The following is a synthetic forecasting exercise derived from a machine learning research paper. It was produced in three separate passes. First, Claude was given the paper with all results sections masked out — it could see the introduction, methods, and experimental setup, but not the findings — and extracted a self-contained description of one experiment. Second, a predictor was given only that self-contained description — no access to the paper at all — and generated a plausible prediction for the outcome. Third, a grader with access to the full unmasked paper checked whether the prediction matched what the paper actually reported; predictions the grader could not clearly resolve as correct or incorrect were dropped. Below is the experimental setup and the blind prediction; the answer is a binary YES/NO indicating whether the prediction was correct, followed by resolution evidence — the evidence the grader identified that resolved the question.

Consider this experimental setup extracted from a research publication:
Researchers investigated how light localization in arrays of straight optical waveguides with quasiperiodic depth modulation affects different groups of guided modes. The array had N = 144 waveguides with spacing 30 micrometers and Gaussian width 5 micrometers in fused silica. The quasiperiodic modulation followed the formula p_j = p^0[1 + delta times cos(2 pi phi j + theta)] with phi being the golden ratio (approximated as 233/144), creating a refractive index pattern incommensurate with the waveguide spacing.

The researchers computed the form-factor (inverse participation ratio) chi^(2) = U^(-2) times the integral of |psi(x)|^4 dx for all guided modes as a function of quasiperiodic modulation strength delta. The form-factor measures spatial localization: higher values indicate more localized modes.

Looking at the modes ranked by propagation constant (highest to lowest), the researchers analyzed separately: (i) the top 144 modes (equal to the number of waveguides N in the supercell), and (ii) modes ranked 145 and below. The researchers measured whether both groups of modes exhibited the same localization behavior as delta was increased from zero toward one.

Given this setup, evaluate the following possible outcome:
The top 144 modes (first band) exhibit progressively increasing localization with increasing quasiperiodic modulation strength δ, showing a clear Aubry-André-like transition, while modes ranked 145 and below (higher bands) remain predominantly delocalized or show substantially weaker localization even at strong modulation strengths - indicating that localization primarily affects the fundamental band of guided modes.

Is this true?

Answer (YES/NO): YES